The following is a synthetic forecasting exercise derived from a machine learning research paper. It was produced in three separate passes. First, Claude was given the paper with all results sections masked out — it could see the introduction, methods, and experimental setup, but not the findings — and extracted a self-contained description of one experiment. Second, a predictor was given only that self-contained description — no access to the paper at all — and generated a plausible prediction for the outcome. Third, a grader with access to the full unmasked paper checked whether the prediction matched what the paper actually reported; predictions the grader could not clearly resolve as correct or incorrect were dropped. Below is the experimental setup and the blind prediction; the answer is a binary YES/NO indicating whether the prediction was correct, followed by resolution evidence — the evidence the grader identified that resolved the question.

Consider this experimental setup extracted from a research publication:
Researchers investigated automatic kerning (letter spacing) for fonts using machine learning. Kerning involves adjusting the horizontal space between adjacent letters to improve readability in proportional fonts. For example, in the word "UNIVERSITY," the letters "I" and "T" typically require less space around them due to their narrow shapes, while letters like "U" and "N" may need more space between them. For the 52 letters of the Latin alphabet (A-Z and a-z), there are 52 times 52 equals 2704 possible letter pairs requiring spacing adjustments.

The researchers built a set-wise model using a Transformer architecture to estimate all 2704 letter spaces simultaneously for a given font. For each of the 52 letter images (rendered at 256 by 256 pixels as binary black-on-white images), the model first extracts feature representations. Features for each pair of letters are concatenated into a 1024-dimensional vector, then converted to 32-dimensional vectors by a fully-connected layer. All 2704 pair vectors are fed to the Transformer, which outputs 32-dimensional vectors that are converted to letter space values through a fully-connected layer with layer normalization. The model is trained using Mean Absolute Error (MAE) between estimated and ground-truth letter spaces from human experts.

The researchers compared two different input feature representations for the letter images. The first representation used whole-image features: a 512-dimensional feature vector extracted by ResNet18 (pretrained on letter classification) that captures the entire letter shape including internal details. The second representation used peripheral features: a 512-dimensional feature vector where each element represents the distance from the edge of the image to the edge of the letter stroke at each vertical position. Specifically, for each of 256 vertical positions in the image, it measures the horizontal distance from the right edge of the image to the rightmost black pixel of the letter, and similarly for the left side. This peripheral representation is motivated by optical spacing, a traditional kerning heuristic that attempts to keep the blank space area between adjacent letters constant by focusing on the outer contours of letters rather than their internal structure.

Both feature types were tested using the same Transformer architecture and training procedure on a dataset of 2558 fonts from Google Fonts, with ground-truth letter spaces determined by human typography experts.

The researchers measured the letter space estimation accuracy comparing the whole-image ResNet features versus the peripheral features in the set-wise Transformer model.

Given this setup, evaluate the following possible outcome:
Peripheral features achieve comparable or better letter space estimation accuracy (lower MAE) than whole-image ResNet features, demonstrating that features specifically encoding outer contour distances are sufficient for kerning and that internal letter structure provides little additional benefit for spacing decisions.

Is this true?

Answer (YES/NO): NO